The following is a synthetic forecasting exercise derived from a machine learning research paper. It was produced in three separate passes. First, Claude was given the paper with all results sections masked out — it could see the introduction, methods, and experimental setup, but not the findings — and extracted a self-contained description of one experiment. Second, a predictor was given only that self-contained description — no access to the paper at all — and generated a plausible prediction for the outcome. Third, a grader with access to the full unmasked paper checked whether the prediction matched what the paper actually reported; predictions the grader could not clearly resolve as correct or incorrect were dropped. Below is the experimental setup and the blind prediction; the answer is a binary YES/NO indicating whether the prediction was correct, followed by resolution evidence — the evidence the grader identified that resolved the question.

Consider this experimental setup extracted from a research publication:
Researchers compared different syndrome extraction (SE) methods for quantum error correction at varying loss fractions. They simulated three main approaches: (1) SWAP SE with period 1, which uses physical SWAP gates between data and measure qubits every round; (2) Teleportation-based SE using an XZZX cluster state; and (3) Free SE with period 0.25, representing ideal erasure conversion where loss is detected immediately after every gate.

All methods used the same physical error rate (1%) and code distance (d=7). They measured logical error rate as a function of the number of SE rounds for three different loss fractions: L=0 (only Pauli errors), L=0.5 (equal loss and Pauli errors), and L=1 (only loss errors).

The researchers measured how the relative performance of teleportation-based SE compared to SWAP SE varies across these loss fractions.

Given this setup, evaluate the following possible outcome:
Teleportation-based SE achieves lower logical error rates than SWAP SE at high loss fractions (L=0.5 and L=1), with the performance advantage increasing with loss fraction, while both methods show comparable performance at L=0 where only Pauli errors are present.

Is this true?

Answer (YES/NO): NO